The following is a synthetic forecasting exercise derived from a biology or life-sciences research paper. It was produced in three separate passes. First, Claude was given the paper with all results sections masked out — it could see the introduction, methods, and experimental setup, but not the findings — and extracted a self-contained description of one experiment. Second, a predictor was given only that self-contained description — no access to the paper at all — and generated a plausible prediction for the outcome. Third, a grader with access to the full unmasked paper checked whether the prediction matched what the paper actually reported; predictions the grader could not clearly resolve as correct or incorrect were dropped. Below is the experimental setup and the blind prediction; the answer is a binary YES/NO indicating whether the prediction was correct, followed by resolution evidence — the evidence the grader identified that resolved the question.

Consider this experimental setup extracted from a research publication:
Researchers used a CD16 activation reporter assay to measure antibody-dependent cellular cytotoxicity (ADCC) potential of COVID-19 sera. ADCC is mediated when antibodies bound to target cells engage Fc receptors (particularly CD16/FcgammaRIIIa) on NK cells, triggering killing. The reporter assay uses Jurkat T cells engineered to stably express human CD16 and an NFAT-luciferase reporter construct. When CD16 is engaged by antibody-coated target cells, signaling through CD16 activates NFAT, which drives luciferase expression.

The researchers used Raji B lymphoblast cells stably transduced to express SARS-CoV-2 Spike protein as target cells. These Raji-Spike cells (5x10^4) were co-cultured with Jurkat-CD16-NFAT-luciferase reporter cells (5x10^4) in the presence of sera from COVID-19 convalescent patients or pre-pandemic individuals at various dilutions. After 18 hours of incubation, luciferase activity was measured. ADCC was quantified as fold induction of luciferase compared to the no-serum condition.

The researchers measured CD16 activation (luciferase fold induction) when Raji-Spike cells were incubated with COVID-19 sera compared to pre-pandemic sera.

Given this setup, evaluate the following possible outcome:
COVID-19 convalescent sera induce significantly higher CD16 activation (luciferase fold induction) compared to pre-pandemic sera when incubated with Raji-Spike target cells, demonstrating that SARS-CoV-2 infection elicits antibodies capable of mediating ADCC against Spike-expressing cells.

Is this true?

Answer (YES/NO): YES